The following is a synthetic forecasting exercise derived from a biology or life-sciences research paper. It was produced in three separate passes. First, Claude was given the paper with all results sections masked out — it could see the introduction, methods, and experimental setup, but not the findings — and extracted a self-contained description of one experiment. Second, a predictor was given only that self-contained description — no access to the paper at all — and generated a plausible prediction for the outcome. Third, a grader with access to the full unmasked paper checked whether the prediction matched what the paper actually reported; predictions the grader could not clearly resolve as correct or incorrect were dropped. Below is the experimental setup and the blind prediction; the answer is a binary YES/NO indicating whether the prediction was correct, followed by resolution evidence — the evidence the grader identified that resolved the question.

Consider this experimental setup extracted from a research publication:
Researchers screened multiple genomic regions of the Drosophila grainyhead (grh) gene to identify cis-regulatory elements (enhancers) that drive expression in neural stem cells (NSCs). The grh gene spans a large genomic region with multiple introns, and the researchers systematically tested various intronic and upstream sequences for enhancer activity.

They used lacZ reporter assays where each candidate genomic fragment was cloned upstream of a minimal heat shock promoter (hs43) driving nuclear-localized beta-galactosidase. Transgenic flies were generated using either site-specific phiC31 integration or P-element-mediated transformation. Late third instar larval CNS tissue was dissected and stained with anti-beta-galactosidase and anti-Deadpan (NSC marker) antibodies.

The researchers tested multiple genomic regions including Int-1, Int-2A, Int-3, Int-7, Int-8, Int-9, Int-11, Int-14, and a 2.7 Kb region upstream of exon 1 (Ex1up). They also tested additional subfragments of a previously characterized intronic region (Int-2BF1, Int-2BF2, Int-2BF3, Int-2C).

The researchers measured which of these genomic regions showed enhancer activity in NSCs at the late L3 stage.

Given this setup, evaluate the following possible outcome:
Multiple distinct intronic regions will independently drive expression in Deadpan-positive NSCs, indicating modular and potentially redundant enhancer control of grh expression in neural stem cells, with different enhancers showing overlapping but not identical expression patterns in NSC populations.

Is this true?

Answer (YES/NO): YES